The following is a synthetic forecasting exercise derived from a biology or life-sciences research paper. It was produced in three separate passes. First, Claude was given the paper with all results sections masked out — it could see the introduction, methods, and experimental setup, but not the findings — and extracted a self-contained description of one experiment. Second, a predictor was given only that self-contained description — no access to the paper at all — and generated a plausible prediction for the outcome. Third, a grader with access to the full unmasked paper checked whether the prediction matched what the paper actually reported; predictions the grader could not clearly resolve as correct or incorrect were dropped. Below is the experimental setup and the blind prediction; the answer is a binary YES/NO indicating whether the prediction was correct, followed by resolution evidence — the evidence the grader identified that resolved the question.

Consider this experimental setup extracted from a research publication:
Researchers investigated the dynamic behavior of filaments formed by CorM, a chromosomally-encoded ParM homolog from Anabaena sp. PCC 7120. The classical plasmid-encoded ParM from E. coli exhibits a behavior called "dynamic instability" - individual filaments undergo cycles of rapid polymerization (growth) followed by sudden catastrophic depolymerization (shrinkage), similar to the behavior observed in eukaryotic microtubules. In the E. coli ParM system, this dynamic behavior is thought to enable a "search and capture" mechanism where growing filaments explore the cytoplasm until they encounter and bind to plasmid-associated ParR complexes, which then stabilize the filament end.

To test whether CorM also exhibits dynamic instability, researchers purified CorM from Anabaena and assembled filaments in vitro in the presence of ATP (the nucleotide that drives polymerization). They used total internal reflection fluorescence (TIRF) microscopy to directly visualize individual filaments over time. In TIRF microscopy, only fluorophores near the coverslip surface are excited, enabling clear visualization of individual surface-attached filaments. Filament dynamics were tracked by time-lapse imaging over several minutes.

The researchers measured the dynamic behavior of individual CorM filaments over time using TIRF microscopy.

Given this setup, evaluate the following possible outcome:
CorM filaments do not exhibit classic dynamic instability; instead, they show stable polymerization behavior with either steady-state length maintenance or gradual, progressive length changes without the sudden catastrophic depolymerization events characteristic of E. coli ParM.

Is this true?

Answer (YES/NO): NO